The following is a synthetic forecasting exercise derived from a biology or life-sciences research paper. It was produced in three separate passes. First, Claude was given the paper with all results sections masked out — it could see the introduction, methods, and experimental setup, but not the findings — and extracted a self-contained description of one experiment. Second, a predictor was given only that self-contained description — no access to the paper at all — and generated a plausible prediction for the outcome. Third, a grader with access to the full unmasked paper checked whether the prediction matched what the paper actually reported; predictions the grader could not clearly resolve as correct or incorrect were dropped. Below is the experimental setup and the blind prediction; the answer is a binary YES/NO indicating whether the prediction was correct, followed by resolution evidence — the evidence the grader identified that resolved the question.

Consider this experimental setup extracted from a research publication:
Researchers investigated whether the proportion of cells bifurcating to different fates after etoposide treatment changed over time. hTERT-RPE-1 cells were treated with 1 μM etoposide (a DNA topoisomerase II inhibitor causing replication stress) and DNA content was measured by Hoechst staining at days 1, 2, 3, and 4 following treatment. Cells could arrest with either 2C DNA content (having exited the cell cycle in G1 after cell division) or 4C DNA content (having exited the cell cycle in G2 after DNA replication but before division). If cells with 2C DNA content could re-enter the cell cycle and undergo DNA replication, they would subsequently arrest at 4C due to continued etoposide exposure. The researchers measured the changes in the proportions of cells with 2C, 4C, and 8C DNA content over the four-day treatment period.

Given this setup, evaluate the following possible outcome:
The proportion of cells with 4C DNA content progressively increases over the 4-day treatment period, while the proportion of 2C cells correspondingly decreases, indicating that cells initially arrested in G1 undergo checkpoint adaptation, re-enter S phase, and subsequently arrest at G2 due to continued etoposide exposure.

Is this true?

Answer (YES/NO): YES